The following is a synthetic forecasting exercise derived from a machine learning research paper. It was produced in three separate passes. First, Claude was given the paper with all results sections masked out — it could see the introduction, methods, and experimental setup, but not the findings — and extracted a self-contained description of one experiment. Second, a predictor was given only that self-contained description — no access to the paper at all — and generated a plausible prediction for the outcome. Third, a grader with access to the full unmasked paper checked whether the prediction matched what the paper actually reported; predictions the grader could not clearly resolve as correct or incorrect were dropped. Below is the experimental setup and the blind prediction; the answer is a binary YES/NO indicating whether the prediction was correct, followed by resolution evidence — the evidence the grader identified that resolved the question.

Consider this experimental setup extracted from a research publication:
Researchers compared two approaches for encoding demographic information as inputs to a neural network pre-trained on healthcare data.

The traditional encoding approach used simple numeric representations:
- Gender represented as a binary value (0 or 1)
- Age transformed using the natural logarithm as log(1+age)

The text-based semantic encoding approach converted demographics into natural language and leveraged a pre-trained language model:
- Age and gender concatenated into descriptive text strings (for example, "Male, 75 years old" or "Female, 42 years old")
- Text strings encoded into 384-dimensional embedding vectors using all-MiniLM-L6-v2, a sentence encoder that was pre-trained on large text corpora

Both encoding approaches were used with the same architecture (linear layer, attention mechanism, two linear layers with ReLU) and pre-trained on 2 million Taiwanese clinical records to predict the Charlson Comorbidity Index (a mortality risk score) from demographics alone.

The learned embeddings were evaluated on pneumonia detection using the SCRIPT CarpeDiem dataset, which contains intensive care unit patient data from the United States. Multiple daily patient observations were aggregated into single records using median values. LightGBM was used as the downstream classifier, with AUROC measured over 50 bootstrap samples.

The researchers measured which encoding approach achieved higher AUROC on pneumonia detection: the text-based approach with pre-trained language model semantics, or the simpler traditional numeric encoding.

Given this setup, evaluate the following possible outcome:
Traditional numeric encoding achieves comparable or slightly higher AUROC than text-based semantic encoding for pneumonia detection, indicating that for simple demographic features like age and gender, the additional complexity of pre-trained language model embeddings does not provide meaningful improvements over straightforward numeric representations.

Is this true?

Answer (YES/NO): YES